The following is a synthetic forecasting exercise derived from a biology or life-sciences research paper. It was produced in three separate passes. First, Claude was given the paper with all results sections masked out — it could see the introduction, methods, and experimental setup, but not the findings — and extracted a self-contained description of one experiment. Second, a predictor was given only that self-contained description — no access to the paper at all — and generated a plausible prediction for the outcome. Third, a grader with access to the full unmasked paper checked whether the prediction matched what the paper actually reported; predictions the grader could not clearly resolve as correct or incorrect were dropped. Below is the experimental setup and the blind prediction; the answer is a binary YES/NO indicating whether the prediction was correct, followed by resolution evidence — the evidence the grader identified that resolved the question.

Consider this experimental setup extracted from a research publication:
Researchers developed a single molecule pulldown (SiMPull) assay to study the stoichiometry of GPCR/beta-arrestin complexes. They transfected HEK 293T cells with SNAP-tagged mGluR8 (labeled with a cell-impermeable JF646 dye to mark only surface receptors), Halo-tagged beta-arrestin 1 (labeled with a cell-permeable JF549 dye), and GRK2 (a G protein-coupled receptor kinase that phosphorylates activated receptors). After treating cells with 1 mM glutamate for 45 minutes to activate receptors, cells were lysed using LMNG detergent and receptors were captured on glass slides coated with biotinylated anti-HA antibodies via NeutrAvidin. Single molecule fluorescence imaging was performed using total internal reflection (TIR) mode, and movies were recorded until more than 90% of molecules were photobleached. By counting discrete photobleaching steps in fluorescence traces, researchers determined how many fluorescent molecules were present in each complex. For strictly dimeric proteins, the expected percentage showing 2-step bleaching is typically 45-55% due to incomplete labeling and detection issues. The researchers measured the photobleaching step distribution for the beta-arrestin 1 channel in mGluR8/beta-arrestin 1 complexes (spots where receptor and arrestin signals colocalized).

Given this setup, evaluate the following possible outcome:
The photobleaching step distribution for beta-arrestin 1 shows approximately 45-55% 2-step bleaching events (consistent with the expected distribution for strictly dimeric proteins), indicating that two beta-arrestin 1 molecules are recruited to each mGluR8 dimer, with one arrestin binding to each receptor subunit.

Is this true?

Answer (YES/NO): NO